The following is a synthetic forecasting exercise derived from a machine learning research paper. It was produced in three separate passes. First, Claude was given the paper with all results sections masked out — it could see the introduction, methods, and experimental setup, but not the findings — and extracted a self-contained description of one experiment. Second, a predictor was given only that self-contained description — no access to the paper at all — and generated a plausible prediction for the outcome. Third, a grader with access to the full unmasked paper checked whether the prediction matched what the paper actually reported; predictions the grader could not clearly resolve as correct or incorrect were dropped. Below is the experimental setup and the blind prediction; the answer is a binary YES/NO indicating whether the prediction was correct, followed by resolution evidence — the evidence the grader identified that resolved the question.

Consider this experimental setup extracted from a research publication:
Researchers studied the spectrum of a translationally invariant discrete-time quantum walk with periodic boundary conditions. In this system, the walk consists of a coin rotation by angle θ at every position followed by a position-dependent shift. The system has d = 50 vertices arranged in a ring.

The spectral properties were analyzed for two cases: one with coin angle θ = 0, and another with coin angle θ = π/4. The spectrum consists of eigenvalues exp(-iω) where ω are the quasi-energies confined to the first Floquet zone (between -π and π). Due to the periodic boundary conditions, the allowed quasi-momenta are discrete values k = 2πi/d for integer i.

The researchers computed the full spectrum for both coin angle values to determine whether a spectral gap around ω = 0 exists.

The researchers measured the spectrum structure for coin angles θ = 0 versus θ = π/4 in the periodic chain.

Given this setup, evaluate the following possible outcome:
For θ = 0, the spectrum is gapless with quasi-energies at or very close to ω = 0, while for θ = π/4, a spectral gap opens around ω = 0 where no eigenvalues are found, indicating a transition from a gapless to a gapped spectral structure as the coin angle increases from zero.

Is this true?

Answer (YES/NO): YES